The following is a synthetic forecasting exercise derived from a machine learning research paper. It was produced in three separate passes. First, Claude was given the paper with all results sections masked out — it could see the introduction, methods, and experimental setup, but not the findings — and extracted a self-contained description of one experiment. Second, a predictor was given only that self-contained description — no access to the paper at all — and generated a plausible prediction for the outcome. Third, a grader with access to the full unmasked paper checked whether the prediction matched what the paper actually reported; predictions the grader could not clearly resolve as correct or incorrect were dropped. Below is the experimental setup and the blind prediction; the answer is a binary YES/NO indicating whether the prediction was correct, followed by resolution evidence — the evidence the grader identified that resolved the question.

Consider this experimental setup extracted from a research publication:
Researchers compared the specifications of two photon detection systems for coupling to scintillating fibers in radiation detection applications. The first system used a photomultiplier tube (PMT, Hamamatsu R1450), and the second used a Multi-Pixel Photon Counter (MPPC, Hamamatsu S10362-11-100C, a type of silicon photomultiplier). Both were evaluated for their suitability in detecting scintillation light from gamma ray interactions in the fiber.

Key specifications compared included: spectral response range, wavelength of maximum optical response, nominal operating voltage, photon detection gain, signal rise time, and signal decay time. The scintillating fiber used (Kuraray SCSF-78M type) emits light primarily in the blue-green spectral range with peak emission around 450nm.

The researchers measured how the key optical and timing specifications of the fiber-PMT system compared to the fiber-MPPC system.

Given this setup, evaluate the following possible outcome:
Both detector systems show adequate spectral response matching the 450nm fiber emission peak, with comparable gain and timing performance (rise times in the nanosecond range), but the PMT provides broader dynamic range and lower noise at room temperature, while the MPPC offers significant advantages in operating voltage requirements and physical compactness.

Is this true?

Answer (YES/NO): NO